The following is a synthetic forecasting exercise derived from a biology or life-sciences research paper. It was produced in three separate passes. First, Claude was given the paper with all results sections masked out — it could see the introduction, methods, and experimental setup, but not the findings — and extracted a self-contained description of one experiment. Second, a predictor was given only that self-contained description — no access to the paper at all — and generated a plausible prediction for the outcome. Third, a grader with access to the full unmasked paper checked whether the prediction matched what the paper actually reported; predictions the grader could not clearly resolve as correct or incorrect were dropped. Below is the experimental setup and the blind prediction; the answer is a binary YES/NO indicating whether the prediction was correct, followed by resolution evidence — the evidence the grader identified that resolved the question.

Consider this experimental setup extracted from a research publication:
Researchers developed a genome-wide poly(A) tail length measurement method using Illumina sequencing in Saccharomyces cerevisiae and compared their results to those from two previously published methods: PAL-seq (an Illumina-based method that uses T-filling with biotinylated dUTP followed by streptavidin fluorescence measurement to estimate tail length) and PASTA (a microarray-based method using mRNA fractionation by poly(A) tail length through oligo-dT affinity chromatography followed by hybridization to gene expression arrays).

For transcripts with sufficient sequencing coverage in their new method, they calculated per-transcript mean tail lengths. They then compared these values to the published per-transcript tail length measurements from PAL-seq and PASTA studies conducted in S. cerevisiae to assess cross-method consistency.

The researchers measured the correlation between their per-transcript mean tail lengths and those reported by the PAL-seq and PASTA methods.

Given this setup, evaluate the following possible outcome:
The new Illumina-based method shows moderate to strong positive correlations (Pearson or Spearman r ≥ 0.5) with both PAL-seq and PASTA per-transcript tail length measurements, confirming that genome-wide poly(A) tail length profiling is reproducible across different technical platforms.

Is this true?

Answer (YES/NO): NO